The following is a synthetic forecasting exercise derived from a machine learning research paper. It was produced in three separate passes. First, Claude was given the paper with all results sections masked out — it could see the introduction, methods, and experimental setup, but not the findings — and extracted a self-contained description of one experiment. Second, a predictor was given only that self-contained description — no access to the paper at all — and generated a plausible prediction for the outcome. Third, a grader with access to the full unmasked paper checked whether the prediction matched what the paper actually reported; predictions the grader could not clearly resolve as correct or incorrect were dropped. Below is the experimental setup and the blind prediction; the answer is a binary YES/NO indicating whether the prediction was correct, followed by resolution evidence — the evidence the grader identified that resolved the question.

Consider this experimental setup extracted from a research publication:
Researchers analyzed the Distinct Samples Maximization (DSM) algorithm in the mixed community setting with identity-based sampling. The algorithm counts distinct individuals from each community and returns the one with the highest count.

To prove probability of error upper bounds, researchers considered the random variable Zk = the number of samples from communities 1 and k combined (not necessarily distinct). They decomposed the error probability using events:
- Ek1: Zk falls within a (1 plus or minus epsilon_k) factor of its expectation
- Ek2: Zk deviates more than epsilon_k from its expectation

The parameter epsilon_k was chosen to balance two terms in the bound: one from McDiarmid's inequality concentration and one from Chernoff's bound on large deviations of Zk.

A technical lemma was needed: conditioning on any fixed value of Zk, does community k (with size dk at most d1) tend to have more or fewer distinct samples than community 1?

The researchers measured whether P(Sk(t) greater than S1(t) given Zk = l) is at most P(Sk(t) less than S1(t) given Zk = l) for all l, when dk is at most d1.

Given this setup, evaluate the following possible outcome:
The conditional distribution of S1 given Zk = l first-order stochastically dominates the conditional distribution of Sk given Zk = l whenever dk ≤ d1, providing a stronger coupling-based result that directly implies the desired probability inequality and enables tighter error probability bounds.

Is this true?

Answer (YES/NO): NO